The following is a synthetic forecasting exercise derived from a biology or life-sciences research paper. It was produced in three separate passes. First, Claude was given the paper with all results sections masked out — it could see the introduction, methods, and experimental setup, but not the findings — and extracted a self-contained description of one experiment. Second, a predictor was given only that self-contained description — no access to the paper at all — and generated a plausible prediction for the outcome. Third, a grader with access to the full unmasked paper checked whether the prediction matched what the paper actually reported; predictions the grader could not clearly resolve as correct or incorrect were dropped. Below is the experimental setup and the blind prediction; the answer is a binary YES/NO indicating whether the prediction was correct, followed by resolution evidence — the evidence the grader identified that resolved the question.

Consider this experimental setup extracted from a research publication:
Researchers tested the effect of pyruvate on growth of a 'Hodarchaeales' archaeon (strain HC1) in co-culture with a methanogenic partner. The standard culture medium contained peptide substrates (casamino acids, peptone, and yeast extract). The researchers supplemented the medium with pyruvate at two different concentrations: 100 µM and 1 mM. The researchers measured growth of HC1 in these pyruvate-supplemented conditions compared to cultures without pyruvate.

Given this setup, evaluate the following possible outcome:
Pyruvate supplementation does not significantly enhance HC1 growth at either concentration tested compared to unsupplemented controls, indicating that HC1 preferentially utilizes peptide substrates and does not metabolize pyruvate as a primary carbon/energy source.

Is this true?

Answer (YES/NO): NO